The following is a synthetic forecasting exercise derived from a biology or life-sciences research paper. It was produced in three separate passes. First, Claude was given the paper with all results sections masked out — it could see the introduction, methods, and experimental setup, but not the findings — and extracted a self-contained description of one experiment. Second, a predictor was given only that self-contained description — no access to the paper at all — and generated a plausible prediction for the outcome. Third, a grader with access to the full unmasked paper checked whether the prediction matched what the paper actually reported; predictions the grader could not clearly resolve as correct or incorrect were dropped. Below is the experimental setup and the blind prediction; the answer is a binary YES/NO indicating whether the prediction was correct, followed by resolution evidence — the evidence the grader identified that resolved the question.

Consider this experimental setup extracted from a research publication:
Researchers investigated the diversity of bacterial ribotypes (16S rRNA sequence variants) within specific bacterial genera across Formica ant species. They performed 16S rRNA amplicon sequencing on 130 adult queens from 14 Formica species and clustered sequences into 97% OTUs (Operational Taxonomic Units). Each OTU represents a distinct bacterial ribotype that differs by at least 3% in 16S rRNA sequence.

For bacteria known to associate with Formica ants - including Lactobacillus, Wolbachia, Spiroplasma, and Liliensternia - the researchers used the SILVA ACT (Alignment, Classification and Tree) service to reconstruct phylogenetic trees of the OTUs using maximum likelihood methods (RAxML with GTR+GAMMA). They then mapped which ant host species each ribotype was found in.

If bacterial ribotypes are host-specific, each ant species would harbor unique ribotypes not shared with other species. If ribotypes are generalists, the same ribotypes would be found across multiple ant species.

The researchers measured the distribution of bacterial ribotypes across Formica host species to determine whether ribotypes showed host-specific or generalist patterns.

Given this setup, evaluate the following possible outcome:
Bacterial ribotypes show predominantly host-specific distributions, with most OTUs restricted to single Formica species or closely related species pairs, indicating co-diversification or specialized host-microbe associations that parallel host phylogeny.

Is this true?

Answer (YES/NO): NO